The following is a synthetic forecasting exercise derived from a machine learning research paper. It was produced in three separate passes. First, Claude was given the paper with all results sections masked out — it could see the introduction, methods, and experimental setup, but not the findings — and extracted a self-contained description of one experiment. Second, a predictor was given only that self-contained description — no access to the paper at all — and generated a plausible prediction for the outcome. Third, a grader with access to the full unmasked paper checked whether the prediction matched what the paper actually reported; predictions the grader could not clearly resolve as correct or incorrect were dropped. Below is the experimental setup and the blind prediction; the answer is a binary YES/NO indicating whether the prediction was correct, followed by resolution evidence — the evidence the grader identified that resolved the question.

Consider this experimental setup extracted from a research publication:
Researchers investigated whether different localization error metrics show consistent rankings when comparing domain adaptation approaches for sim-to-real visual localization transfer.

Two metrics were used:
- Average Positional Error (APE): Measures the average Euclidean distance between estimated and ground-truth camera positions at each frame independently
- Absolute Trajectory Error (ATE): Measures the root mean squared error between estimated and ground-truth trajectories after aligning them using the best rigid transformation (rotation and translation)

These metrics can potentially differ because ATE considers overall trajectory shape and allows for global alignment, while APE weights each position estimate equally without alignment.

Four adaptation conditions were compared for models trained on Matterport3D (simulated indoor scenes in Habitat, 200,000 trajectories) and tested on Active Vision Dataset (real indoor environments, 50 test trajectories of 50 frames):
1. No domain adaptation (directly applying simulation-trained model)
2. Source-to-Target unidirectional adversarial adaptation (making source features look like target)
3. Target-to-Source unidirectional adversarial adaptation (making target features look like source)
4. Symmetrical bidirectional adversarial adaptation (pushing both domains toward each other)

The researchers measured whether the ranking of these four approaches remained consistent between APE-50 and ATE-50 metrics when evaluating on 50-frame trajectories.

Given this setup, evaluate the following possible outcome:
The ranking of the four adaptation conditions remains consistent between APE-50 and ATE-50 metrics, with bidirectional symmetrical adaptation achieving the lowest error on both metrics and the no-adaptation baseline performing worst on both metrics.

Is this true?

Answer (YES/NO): NO